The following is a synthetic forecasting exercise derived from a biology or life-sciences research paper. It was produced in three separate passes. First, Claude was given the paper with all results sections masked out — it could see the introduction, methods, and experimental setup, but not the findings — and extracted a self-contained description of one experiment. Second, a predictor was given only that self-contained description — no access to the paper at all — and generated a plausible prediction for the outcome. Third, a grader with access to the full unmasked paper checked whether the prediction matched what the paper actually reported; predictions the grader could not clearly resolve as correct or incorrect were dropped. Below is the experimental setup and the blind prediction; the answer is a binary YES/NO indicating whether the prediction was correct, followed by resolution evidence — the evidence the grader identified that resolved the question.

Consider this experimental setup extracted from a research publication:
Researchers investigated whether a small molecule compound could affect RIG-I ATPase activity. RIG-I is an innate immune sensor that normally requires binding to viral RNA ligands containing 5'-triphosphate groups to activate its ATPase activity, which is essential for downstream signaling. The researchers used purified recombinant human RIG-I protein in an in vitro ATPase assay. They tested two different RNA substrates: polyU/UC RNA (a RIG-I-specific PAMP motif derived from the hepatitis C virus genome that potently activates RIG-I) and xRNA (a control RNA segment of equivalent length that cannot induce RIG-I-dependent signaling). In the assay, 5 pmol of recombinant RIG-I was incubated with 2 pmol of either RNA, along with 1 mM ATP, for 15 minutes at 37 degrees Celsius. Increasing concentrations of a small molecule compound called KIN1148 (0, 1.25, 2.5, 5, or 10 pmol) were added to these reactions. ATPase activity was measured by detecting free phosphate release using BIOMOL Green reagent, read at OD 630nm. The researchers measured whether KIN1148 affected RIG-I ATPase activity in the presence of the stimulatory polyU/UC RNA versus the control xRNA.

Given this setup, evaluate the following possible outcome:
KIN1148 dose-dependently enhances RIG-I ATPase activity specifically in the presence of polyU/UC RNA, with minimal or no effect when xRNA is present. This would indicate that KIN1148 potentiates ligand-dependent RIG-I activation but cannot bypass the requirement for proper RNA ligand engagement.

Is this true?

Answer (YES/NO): NO